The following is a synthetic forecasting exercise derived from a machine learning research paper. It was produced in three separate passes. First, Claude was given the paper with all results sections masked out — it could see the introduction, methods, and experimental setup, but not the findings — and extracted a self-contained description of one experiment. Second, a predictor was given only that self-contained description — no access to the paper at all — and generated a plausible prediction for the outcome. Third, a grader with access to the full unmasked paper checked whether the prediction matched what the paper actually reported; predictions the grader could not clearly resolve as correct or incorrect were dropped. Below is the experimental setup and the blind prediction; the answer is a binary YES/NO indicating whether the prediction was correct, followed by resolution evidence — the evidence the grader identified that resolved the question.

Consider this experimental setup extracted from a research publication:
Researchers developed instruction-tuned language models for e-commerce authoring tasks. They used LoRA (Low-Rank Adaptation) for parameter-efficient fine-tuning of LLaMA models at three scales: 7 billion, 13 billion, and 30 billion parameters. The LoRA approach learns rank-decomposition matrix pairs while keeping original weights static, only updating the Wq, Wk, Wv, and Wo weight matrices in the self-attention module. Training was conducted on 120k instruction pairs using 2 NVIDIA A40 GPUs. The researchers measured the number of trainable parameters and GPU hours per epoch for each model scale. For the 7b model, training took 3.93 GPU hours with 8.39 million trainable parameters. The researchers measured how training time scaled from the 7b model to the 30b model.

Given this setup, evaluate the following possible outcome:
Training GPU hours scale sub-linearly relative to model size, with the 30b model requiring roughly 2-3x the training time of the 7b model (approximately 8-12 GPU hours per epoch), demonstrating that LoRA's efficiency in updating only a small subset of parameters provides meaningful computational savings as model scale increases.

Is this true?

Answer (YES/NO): NO